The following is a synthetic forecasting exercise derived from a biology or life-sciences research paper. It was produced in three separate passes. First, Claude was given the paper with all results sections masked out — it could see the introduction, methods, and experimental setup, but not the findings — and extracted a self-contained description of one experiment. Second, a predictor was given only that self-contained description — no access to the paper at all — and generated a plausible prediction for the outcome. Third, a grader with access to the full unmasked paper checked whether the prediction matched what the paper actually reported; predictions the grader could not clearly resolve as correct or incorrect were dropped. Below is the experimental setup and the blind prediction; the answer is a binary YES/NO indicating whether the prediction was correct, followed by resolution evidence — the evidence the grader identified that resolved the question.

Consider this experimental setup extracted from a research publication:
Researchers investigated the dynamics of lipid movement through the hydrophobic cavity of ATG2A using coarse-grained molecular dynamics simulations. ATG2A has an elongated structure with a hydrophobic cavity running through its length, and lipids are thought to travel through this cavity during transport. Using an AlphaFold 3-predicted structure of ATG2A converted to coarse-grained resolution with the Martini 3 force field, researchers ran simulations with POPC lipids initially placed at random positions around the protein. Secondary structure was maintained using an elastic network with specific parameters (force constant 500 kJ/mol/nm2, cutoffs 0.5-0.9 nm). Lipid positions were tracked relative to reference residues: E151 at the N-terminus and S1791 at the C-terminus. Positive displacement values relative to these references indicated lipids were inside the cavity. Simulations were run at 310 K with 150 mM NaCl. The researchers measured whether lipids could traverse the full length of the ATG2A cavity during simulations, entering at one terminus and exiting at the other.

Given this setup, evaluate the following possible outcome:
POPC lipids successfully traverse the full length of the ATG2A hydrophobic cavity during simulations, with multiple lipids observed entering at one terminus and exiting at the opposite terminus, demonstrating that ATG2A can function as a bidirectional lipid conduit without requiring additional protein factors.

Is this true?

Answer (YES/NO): NO